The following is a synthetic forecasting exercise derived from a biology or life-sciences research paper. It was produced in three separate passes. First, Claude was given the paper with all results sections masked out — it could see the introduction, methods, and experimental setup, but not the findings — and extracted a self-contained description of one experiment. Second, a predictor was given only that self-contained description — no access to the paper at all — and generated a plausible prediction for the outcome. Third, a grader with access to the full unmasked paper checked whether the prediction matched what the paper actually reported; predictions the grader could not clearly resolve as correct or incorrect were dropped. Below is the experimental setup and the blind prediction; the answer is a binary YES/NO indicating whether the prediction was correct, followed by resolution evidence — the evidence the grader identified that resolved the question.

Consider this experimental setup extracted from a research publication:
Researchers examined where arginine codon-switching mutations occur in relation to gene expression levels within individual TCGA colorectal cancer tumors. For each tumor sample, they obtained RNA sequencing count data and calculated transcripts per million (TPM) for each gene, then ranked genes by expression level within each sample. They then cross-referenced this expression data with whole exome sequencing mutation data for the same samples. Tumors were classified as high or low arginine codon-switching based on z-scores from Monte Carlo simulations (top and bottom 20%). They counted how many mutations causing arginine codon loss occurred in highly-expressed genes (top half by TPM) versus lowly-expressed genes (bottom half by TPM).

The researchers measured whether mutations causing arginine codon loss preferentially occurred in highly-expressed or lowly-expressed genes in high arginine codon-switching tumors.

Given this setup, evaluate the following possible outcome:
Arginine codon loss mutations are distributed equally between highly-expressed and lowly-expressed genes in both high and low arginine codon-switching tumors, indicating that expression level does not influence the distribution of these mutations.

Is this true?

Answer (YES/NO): NO